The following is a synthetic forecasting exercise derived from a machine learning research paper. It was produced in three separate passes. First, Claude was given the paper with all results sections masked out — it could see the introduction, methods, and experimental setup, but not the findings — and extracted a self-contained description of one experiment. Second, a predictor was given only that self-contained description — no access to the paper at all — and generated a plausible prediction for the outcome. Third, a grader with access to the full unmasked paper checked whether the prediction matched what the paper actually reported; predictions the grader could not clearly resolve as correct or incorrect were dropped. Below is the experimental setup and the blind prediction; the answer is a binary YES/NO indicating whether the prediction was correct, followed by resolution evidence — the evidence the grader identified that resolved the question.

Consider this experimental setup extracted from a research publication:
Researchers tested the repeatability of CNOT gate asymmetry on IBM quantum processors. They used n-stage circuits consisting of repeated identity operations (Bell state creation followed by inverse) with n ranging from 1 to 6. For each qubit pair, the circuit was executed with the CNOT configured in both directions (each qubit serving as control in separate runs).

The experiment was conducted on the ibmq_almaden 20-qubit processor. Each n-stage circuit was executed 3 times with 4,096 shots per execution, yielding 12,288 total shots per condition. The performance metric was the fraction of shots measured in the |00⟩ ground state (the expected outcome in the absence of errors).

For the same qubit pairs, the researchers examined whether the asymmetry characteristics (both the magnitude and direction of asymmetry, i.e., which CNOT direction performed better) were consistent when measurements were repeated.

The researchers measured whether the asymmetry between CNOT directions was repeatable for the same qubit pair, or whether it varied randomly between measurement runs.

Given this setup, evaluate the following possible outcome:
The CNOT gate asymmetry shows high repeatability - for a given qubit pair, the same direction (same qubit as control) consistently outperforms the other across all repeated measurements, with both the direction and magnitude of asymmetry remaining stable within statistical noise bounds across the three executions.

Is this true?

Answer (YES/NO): YES